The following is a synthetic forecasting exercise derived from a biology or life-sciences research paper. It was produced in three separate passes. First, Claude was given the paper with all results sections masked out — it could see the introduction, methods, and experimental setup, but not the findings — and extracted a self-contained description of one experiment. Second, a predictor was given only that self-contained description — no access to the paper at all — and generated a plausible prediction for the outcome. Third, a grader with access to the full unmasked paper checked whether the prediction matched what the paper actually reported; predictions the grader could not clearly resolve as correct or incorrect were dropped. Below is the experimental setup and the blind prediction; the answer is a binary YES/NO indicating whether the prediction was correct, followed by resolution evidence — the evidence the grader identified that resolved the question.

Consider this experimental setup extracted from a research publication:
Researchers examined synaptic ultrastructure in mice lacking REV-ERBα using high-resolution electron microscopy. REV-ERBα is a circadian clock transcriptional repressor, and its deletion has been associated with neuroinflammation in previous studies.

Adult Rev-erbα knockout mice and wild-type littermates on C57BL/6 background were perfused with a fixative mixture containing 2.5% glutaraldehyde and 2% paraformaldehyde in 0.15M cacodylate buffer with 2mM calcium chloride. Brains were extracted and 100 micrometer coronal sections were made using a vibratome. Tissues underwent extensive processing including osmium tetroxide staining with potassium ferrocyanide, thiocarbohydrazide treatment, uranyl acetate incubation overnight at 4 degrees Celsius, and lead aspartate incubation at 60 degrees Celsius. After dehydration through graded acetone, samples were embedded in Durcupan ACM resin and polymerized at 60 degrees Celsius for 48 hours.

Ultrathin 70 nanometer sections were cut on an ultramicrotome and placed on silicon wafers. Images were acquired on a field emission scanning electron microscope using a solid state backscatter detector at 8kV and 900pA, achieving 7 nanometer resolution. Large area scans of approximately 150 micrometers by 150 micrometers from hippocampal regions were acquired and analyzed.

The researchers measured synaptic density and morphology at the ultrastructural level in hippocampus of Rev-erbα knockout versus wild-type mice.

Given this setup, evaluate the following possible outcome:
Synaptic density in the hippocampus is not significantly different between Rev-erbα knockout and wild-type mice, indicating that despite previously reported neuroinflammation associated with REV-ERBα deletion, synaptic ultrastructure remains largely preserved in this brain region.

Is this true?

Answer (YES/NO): NO